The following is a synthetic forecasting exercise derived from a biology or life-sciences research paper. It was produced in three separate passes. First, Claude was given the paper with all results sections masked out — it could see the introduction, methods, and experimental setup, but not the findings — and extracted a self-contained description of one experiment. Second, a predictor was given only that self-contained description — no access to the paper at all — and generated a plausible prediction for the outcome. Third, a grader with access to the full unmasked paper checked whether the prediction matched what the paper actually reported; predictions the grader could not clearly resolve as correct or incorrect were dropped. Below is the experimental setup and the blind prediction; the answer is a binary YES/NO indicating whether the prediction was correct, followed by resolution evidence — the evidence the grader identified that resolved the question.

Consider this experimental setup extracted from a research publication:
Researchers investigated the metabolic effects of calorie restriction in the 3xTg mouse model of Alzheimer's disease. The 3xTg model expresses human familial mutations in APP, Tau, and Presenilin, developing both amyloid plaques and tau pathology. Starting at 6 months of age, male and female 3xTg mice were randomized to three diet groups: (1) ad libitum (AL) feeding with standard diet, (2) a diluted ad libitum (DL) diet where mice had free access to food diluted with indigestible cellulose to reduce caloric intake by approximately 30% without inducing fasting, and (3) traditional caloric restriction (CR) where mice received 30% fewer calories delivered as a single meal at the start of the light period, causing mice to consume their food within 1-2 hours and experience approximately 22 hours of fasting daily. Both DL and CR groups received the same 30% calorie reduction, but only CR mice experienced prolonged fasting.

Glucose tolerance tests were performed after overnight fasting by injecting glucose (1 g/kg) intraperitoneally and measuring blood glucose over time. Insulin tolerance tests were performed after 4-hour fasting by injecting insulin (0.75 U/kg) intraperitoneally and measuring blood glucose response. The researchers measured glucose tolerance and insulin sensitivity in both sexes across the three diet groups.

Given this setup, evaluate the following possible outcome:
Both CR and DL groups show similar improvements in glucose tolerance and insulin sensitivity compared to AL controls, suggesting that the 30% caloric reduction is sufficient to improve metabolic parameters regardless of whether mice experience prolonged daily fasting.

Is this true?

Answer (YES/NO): NO